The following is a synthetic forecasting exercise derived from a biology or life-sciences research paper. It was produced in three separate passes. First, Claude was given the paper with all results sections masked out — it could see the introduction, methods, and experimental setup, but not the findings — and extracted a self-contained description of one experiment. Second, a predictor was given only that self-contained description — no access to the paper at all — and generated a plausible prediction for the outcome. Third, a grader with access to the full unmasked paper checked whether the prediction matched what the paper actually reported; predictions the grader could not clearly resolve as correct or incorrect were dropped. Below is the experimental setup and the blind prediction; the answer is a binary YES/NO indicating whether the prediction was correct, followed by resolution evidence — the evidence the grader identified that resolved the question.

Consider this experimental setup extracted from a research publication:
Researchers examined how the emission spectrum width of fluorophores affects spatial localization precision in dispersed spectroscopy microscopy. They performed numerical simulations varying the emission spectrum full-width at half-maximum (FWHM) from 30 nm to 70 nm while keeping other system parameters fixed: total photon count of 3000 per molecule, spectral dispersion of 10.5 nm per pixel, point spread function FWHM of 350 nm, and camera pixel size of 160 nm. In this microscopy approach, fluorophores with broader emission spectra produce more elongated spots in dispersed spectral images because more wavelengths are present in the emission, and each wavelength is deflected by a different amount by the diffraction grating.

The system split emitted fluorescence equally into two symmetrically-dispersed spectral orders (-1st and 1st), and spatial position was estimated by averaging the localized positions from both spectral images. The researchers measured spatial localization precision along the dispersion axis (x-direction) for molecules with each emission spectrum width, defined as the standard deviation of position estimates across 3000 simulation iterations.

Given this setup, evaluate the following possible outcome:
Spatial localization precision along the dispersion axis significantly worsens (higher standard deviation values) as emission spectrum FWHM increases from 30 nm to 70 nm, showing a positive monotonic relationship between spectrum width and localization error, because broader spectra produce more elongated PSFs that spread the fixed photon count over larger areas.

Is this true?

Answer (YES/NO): YES